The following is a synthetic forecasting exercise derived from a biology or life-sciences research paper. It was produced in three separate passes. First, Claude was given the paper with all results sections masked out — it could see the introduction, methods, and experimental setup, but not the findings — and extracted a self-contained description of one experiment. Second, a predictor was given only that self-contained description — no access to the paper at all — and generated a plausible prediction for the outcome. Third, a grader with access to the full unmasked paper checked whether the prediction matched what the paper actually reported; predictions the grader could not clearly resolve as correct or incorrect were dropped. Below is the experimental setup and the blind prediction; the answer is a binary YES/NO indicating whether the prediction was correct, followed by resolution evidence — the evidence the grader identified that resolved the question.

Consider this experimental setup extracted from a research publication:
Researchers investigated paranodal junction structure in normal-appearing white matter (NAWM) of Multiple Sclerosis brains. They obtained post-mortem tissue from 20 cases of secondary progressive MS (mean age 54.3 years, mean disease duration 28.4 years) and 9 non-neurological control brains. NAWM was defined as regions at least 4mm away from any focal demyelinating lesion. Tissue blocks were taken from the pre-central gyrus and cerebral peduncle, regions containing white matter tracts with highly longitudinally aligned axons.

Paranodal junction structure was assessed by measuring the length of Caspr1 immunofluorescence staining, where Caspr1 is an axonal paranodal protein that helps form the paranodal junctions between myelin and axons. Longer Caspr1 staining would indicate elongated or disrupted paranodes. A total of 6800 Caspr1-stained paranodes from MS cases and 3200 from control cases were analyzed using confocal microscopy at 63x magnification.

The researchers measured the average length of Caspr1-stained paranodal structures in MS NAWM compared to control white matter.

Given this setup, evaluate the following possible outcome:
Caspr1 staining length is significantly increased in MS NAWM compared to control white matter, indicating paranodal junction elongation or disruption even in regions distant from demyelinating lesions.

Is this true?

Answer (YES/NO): YES